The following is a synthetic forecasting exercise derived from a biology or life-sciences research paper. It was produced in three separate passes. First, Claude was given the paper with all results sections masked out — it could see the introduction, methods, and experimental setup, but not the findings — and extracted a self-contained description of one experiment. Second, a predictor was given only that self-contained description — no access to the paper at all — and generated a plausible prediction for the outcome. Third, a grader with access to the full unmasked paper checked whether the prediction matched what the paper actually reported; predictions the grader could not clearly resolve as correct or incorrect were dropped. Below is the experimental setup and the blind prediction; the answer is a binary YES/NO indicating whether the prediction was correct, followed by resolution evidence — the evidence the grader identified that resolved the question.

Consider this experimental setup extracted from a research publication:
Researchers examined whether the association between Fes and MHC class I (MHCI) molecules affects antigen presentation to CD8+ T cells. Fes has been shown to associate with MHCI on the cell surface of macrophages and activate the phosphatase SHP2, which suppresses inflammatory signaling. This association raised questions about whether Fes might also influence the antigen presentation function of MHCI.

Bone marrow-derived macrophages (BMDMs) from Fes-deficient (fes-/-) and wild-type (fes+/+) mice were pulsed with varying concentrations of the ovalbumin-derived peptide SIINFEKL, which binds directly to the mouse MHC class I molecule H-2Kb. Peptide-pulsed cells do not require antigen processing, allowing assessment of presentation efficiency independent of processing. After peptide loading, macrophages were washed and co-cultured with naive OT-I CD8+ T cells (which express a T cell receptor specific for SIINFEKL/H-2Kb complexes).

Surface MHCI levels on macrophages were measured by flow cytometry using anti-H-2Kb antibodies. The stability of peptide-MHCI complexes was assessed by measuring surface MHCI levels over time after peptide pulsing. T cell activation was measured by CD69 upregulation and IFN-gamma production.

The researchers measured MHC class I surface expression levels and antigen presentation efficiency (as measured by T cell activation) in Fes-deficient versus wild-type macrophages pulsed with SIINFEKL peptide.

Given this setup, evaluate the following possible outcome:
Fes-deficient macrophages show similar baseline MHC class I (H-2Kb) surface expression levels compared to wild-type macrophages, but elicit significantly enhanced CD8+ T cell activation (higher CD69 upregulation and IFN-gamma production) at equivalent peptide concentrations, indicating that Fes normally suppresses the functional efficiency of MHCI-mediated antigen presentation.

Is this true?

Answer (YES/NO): NO